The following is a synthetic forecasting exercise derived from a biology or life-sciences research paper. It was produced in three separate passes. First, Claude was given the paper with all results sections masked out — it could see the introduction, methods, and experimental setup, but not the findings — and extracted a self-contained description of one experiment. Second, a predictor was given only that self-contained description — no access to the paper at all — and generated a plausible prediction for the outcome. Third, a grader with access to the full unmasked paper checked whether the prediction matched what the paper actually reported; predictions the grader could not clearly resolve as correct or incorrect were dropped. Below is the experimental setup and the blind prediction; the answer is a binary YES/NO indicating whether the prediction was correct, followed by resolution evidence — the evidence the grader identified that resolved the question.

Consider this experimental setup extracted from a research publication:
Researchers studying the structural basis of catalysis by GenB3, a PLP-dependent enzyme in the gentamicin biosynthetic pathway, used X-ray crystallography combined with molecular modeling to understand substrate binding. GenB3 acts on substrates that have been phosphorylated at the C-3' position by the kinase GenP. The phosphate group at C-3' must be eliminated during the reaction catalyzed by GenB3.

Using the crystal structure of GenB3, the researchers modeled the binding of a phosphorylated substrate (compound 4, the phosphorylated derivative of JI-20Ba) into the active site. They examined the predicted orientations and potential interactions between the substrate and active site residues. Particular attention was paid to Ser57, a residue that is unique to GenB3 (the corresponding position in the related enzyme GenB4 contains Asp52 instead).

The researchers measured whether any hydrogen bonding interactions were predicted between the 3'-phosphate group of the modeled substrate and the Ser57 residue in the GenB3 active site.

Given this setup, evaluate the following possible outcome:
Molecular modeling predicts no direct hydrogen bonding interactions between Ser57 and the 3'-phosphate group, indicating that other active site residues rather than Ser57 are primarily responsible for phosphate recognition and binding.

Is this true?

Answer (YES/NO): NO